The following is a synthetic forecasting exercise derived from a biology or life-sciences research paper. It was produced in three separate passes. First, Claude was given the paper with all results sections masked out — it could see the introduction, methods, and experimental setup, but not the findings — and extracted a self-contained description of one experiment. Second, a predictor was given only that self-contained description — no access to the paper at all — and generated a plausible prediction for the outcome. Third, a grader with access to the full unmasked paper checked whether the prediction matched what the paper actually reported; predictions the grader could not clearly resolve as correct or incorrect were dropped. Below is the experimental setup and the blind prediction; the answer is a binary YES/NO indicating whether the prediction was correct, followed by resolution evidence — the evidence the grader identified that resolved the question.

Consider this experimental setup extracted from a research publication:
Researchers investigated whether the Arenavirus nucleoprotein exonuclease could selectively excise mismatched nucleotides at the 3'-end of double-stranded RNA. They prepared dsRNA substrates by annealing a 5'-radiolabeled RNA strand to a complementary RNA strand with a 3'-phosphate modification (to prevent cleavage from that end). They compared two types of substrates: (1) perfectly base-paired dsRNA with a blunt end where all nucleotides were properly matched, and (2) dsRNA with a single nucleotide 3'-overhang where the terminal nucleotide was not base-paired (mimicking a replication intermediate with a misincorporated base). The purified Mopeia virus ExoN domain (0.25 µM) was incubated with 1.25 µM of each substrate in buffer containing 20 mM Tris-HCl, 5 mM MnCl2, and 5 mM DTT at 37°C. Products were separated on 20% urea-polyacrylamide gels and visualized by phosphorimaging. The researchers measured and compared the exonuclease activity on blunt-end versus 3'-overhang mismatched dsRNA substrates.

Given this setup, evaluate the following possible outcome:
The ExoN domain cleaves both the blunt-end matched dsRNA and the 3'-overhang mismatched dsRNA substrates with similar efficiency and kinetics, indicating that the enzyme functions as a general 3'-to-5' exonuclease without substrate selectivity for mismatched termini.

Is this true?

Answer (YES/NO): NO